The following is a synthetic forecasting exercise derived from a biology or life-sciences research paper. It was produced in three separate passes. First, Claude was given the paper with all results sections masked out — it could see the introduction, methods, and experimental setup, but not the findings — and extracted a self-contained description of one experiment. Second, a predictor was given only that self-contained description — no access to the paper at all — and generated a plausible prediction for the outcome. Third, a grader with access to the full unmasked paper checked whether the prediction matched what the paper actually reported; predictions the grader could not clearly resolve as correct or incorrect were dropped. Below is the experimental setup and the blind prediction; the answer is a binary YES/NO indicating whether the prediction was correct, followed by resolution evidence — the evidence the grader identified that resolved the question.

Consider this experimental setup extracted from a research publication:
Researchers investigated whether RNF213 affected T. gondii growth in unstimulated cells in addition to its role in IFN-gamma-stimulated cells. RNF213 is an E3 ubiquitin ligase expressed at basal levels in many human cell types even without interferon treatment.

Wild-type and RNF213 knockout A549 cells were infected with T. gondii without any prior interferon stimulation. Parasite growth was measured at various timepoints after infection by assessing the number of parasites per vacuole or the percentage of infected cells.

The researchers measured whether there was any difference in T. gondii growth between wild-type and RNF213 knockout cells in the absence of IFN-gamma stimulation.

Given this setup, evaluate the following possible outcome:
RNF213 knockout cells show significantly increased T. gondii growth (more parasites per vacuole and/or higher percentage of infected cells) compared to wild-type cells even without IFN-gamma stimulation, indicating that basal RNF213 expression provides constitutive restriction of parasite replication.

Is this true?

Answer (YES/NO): NO